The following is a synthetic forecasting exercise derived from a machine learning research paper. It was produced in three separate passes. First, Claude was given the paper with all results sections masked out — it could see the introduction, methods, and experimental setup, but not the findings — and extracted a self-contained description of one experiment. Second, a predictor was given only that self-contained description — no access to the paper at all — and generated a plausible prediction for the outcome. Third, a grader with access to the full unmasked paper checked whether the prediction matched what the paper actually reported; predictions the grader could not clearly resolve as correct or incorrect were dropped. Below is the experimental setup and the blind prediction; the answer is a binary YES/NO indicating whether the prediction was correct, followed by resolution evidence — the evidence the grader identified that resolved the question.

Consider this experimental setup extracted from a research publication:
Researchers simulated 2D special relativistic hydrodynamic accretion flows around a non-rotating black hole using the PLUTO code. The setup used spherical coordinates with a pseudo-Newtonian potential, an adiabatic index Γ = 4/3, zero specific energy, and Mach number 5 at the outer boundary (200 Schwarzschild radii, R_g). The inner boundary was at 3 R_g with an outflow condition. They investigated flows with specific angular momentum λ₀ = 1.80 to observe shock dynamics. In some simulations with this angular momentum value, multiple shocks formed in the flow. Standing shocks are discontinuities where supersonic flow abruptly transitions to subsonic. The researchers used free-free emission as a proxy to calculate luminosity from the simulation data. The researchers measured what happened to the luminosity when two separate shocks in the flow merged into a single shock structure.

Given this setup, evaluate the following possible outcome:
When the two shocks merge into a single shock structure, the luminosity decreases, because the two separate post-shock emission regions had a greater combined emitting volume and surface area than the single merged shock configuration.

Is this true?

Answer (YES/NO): NO